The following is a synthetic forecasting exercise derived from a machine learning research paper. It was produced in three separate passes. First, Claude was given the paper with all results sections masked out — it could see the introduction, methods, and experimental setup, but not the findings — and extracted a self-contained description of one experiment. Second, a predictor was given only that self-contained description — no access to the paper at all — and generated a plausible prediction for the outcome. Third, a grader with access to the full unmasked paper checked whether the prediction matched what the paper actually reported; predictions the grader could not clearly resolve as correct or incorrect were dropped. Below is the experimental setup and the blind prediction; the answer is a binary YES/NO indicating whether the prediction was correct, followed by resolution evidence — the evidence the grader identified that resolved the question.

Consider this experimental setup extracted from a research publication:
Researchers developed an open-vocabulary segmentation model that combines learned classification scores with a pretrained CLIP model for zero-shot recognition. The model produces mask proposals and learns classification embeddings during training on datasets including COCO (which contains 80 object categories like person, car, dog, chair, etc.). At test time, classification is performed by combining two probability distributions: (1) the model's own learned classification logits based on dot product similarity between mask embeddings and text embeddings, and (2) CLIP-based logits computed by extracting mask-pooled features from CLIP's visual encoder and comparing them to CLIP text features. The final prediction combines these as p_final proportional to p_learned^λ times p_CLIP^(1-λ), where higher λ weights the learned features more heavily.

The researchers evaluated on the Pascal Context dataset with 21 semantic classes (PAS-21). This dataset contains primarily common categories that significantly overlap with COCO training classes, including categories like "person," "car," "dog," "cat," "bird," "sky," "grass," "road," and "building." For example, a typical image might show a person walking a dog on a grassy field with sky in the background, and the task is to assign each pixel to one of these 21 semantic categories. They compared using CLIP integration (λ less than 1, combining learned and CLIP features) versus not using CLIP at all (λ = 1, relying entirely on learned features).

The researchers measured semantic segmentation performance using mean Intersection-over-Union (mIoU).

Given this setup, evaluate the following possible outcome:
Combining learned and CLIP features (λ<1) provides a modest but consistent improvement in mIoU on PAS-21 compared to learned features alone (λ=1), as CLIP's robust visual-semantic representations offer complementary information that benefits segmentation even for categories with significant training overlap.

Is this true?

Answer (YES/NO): NO